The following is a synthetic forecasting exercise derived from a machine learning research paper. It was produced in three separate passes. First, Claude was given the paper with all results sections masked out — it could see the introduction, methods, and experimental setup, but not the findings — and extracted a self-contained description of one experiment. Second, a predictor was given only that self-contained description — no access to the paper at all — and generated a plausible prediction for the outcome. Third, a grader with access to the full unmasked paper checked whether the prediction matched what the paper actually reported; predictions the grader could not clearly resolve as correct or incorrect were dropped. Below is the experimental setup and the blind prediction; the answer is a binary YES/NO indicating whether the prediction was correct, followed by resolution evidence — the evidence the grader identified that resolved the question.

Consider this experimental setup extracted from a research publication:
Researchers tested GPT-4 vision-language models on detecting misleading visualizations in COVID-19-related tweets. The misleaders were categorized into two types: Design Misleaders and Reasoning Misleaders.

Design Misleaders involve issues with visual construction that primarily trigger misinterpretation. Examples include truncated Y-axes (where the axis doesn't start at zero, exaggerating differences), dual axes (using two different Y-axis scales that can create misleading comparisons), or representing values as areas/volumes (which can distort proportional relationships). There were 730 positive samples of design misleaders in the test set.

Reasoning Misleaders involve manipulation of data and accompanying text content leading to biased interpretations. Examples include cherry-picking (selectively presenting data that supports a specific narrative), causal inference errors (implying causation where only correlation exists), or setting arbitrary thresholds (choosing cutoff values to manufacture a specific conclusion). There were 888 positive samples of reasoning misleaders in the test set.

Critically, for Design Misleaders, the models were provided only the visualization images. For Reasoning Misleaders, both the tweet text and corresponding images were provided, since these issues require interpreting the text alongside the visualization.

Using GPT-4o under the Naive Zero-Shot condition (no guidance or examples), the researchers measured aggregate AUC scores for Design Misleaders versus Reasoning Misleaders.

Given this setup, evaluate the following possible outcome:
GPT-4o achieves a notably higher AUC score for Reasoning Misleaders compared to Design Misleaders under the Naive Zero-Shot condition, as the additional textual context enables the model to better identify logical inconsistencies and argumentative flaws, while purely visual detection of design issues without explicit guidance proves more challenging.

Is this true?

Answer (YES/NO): NO